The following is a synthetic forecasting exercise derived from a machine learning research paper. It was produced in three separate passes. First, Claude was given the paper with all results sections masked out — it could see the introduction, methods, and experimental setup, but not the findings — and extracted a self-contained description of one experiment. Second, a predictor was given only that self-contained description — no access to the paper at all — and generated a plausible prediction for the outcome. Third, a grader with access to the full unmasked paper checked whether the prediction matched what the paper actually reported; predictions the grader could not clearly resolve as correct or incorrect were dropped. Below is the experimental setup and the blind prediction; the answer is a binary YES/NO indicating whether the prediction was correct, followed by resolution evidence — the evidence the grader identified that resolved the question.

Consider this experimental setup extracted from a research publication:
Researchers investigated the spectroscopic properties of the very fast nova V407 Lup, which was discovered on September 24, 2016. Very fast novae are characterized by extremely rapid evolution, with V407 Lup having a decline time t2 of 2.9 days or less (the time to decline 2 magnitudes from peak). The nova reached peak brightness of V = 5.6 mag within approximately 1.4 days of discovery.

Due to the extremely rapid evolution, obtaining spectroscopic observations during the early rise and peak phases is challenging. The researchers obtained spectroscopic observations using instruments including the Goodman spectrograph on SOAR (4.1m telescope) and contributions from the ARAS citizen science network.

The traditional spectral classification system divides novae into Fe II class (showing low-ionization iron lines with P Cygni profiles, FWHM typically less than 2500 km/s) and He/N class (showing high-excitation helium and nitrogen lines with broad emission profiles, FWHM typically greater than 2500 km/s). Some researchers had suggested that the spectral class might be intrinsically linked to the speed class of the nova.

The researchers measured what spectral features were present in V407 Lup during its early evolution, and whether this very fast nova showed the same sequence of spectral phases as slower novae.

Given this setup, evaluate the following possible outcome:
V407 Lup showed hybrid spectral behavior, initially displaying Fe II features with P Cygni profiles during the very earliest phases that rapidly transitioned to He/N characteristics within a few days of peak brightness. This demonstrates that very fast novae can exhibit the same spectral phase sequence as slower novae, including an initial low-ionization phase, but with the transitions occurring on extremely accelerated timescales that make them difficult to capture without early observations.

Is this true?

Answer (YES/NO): NO